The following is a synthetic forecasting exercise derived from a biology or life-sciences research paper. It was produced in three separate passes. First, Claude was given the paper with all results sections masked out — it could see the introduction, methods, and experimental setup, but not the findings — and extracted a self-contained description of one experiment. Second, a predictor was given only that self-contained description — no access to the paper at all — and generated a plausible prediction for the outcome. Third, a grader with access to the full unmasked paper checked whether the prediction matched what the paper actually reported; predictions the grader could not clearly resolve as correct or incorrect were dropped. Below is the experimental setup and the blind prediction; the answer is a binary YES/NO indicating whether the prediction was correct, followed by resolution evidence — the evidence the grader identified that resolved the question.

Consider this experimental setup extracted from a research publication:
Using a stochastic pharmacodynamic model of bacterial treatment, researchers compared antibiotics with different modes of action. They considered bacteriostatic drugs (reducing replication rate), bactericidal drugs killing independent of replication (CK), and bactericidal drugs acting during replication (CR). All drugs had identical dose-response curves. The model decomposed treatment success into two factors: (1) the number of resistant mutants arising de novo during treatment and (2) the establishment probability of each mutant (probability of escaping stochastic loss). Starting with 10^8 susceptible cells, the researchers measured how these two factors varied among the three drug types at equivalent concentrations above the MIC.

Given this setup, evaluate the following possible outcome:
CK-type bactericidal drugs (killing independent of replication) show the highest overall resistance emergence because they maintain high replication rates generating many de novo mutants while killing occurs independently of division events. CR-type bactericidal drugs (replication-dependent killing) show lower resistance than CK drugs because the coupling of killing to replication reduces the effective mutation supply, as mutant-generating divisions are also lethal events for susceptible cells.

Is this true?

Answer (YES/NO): NO